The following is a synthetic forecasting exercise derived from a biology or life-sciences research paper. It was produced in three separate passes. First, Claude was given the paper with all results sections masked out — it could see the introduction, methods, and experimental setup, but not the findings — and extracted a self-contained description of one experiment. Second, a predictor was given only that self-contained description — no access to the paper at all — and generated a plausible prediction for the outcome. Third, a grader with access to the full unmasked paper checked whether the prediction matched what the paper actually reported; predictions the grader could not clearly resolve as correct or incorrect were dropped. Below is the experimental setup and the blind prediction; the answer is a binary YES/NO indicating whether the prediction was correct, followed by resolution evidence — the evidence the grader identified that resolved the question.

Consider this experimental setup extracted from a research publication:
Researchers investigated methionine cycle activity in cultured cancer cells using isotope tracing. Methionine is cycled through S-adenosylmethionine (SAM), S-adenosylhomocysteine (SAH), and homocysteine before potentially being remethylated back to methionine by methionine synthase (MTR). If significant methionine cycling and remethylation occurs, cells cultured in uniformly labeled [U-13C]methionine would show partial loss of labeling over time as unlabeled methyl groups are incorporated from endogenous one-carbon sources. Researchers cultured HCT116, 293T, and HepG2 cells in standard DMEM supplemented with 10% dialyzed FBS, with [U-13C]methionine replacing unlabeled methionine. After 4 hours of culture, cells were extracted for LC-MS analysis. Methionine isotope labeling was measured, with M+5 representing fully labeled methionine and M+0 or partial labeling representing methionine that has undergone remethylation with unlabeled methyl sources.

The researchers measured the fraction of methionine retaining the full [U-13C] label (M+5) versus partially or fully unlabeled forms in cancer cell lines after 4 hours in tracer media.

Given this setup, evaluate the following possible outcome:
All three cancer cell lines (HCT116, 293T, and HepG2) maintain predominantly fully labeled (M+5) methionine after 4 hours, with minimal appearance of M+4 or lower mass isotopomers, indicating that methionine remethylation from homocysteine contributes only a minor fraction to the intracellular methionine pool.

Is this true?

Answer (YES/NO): YES